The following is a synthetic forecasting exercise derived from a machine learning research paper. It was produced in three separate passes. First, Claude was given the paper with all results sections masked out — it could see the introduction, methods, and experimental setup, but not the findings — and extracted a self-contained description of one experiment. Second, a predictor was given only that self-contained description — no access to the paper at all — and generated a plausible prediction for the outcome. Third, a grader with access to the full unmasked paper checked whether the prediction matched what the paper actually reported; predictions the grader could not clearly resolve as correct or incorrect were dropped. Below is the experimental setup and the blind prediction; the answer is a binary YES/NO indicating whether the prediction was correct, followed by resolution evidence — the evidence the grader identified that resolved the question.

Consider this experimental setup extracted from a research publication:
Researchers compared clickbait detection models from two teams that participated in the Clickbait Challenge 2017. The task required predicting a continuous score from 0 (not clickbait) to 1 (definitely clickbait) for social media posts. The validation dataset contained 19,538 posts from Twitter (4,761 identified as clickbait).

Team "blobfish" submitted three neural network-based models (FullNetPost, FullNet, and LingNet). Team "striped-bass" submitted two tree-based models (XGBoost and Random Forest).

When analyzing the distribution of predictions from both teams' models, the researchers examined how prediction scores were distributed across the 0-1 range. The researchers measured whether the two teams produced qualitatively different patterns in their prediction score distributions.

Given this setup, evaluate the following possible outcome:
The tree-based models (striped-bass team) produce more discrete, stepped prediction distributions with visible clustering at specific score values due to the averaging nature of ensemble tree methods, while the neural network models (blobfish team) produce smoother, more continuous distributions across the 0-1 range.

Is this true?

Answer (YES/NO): NO